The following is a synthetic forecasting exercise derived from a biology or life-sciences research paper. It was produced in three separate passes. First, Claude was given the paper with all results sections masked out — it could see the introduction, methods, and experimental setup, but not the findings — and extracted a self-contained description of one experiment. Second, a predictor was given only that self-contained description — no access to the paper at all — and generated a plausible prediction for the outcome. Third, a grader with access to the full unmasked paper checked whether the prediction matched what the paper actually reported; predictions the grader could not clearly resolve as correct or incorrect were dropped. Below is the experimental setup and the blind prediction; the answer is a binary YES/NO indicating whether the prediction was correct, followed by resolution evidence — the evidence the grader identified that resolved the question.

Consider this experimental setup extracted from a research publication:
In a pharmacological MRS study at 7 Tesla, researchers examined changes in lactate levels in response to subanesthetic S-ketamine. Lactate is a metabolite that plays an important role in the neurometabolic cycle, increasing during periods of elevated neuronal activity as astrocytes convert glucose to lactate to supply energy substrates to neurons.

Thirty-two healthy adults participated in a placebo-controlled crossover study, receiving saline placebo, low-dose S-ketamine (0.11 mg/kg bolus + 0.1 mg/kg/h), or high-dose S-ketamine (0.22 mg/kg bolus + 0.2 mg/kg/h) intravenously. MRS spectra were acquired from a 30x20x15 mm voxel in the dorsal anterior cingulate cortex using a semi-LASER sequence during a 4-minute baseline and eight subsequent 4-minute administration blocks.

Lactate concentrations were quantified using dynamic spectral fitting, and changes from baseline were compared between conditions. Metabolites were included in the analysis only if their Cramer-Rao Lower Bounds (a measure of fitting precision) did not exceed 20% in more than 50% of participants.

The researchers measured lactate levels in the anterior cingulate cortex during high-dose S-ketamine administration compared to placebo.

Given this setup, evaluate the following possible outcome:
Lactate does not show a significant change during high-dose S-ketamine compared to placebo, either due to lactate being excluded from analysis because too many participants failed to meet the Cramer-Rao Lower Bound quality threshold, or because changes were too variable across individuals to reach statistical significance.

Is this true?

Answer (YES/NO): NO